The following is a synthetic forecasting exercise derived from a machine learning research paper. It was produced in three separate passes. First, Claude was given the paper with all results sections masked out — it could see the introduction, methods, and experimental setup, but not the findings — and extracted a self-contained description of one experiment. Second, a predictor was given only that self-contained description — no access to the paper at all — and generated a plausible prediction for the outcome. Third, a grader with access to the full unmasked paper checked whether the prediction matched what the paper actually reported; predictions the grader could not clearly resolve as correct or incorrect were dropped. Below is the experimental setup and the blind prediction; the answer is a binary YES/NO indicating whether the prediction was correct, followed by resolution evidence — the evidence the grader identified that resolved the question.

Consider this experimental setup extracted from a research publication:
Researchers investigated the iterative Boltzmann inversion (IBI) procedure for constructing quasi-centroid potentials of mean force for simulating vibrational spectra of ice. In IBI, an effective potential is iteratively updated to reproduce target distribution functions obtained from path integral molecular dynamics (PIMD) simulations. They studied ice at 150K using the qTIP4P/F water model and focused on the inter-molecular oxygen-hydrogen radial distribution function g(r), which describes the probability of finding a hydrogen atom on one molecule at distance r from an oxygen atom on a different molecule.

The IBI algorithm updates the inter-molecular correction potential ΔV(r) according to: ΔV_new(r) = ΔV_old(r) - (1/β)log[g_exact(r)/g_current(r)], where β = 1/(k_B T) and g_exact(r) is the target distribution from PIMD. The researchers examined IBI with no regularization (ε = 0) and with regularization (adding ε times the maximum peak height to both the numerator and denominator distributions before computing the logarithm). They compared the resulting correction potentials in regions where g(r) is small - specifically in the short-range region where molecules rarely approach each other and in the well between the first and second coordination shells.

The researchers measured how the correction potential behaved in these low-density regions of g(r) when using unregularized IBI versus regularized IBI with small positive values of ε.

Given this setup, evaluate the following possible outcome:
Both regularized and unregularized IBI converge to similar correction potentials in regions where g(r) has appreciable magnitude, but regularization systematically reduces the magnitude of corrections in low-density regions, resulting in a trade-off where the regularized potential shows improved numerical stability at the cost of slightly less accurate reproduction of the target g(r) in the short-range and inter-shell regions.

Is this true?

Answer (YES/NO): NO